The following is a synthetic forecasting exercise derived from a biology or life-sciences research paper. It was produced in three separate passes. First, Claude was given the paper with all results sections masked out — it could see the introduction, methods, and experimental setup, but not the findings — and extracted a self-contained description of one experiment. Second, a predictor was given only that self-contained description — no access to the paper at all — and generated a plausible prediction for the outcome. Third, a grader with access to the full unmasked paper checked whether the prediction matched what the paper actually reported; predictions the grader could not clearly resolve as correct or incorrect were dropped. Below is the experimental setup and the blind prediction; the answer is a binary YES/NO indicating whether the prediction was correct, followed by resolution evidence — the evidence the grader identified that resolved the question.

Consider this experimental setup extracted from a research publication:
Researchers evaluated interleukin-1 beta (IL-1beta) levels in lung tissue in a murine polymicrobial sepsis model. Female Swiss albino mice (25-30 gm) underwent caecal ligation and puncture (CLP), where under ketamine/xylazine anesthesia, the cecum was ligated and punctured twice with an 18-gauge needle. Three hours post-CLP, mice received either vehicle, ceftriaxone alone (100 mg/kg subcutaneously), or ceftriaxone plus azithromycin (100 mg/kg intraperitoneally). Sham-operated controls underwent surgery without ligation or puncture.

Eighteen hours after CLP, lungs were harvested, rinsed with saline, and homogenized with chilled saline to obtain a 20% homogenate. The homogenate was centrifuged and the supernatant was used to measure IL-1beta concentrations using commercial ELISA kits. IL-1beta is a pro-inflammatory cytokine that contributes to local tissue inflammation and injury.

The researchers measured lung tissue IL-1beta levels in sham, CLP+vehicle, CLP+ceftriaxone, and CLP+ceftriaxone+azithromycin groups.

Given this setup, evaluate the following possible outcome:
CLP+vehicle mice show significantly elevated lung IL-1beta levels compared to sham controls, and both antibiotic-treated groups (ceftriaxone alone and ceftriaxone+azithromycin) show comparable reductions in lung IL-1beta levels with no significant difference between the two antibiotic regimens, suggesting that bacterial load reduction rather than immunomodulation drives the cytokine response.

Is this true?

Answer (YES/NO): NO